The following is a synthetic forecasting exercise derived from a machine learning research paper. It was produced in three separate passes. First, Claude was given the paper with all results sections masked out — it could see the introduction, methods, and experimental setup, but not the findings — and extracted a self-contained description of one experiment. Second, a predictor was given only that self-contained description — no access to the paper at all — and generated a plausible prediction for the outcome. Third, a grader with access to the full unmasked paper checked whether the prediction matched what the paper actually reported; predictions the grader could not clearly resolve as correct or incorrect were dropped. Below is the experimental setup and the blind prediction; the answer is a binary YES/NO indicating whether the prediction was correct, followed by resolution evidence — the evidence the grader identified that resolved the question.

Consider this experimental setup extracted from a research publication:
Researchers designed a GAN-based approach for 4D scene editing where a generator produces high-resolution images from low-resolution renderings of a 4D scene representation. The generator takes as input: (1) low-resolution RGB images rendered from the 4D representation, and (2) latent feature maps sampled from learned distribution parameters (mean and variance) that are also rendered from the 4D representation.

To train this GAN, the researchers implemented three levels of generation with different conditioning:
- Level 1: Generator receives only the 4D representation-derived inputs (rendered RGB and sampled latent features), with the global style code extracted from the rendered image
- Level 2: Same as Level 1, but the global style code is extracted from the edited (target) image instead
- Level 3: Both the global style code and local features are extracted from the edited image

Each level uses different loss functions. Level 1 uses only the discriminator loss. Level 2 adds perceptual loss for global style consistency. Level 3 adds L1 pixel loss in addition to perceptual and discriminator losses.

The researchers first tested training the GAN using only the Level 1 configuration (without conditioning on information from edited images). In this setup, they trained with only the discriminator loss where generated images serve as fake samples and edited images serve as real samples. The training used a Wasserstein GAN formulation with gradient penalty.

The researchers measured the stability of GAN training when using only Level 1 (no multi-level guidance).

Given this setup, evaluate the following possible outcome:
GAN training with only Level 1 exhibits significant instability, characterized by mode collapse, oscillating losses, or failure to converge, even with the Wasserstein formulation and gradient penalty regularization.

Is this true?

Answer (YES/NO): YES